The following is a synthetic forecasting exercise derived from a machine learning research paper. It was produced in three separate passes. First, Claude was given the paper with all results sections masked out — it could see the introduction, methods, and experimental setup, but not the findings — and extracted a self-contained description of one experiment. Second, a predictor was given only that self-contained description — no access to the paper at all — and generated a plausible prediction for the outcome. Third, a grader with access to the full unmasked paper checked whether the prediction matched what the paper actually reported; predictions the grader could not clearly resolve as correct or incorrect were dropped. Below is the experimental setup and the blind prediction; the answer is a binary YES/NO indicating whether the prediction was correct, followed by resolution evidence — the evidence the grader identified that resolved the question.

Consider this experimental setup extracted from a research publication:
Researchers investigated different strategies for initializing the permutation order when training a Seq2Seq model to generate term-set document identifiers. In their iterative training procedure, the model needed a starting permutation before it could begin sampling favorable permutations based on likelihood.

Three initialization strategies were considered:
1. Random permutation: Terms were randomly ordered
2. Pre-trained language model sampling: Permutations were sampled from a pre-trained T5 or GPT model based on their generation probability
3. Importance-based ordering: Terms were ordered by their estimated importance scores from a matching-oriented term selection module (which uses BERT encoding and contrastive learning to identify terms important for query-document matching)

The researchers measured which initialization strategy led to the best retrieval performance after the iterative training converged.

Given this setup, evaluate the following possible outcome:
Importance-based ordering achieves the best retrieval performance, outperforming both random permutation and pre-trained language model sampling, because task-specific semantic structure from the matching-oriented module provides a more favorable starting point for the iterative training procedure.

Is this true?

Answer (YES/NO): YES